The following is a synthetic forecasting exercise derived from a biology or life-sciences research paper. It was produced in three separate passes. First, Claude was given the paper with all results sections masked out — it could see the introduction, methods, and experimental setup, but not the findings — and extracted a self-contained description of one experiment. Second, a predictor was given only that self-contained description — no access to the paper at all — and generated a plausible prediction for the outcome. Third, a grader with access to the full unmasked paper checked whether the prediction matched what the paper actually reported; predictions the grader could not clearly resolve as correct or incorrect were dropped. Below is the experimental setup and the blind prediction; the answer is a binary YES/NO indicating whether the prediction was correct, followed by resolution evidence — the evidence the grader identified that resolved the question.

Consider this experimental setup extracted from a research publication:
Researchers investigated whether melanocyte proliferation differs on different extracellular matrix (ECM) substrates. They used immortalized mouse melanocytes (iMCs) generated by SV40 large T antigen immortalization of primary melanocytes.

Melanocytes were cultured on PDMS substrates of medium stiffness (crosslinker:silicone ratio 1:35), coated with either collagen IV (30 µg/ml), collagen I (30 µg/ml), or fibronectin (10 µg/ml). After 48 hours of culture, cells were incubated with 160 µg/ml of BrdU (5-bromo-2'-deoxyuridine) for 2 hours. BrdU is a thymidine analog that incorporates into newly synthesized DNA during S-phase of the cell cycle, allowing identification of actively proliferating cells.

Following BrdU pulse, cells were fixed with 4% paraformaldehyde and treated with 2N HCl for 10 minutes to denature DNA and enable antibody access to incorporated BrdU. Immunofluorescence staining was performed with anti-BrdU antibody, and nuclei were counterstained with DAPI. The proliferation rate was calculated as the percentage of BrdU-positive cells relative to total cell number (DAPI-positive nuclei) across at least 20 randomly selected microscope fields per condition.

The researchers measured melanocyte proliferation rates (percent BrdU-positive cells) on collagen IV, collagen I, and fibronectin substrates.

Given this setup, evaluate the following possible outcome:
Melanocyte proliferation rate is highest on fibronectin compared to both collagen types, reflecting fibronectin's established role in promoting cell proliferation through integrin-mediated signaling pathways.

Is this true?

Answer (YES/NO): NO